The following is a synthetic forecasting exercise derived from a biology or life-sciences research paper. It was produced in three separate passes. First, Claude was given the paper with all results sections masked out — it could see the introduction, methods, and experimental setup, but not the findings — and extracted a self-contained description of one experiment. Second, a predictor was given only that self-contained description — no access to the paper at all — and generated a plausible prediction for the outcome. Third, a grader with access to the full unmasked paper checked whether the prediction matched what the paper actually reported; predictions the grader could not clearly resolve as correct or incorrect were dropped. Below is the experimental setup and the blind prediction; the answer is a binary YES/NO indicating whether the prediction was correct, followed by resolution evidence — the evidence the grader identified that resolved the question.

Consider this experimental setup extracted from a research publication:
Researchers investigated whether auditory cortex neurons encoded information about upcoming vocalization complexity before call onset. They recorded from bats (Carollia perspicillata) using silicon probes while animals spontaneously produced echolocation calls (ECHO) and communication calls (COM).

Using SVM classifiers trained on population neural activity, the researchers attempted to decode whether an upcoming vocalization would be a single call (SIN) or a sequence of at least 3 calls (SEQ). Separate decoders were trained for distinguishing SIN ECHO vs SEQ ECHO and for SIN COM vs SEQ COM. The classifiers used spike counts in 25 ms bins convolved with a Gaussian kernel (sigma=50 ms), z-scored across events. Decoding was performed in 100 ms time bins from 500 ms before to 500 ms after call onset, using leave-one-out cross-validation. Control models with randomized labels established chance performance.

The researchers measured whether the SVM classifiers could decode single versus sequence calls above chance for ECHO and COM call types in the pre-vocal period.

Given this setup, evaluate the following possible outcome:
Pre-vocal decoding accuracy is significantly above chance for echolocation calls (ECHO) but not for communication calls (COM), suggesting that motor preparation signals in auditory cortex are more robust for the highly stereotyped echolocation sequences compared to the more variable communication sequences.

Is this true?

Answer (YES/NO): NO